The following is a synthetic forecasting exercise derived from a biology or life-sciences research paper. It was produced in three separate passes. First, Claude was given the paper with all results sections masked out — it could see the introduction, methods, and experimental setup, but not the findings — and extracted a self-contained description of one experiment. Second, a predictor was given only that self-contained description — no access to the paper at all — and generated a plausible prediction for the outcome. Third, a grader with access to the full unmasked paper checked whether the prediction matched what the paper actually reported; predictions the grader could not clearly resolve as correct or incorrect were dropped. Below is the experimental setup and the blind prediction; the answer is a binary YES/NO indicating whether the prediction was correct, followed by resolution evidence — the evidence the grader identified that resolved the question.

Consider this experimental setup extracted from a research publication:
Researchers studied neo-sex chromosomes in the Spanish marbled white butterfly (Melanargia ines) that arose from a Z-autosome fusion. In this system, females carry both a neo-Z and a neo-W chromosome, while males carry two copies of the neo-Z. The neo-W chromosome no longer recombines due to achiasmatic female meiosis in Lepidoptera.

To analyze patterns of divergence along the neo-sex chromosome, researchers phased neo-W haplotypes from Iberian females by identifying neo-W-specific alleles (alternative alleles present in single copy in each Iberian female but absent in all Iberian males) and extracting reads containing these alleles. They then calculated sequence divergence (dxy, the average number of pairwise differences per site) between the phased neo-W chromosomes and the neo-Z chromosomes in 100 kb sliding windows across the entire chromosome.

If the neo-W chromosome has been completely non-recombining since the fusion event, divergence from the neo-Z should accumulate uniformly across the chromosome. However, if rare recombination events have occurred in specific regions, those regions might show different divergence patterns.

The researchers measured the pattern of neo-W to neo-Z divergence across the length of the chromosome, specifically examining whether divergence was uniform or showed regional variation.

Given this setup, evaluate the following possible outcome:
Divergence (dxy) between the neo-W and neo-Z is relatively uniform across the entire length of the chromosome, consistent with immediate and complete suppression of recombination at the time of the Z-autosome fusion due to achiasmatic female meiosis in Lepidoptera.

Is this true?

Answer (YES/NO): NO